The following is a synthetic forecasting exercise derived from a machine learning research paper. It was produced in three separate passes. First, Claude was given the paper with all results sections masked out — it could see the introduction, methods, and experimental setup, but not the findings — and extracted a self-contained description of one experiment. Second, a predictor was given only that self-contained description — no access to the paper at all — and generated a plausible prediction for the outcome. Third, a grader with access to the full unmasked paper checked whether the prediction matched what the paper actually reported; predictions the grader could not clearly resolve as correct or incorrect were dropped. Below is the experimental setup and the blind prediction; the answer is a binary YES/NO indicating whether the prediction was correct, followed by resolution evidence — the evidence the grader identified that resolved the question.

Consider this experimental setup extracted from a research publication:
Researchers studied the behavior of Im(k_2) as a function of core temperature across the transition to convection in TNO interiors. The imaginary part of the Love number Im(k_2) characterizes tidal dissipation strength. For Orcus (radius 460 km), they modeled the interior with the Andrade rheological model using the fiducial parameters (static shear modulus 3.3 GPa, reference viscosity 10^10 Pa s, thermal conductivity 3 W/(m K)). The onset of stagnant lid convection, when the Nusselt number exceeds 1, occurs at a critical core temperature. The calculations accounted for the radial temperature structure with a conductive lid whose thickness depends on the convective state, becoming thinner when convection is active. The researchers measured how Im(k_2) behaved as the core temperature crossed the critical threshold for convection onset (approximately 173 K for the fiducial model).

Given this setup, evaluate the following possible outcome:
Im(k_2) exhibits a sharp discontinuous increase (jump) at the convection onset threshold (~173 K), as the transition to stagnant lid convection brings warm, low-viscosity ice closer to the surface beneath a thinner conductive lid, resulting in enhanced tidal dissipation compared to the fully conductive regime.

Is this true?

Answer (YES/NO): YES